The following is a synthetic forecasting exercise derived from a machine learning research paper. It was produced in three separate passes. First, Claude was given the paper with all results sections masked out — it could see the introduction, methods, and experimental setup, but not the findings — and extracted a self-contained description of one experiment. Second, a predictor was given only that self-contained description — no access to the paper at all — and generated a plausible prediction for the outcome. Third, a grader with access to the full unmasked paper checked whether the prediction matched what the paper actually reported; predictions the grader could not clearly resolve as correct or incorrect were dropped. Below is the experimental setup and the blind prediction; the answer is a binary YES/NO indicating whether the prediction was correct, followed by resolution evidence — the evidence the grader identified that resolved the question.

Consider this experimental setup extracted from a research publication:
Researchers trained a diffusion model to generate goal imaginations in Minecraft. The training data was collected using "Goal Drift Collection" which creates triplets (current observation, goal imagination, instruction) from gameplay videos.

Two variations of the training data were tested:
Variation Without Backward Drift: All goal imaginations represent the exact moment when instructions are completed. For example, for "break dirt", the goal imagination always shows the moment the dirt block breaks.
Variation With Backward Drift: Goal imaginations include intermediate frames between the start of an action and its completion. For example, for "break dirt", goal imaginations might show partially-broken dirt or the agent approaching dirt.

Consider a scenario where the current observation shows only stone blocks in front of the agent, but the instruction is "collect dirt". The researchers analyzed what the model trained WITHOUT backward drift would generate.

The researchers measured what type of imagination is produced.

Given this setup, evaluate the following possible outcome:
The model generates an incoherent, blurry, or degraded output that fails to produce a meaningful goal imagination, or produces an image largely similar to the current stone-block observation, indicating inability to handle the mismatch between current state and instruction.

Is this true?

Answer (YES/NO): NO